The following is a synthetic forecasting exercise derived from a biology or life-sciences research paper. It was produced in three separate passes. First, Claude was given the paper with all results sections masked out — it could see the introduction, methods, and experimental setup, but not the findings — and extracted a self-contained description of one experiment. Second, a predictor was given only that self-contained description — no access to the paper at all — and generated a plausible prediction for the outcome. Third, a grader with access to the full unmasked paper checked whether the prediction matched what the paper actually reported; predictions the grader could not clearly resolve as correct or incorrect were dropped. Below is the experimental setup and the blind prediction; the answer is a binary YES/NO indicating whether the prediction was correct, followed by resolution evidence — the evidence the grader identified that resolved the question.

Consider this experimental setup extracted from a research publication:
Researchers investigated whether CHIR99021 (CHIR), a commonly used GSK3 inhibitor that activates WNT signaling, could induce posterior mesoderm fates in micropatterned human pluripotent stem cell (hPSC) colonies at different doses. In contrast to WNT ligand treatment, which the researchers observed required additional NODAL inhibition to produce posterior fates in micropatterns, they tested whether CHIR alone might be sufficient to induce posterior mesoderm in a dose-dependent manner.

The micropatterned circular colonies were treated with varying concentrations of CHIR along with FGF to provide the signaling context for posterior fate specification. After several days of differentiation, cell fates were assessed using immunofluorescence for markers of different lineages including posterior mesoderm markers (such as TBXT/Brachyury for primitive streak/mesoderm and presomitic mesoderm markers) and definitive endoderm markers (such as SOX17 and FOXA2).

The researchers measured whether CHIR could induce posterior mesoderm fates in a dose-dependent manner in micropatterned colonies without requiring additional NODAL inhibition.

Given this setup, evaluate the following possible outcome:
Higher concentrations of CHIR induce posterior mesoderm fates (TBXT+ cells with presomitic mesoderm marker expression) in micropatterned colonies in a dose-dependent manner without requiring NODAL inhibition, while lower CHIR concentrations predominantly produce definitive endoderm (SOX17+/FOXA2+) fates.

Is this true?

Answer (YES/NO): NO